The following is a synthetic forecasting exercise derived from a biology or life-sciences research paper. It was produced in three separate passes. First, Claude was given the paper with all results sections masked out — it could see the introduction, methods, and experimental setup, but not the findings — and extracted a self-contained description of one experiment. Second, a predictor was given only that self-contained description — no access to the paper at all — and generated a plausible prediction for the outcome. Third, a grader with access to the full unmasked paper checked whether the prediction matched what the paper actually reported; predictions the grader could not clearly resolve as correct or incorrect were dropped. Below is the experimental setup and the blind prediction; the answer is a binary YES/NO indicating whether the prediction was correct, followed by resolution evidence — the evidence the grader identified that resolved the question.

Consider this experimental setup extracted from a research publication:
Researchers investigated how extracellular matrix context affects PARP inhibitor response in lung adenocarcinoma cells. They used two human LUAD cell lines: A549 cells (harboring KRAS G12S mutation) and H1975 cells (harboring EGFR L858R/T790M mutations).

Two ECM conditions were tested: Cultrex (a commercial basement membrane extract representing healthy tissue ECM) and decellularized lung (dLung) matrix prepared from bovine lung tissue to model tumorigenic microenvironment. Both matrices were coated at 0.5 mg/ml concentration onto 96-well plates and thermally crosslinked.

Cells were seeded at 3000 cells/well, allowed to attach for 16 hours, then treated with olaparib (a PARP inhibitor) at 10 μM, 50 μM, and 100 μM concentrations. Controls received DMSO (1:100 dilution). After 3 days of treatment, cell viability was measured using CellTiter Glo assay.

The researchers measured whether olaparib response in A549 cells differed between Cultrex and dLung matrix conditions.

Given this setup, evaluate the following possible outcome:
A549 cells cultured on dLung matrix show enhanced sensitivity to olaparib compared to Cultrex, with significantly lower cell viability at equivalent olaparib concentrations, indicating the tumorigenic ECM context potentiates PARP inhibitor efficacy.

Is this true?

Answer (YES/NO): NO